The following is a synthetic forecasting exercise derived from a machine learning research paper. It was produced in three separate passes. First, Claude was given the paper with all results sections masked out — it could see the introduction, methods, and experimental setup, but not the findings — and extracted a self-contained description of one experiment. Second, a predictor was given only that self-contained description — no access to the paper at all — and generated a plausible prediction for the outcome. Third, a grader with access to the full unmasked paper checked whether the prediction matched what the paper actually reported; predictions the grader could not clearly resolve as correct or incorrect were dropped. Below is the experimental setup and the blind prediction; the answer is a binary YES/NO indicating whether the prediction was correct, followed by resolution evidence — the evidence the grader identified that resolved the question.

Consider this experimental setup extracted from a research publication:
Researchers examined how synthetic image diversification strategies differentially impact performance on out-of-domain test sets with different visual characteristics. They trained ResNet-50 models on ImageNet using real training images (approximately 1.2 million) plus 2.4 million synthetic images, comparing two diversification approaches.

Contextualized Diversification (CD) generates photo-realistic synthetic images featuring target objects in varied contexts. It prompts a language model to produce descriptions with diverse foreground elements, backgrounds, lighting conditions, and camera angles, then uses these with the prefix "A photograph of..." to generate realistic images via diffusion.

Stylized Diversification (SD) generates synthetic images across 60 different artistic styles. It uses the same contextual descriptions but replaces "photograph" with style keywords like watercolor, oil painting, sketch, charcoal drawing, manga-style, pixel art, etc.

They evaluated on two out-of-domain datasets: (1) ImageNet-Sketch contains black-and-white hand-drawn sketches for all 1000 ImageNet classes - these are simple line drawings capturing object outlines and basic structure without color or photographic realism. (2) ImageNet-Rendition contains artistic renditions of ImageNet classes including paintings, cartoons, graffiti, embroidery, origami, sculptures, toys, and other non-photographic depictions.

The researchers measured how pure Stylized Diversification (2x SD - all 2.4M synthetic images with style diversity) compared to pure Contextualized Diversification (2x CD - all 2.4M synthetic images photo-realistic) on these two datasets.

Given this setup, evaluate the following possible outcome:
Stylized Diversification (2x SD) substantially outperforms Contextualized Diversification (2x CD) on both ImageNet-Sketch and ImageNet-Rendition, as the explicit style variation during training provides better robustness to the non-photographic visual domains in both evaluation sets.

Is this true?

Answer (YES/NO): YES